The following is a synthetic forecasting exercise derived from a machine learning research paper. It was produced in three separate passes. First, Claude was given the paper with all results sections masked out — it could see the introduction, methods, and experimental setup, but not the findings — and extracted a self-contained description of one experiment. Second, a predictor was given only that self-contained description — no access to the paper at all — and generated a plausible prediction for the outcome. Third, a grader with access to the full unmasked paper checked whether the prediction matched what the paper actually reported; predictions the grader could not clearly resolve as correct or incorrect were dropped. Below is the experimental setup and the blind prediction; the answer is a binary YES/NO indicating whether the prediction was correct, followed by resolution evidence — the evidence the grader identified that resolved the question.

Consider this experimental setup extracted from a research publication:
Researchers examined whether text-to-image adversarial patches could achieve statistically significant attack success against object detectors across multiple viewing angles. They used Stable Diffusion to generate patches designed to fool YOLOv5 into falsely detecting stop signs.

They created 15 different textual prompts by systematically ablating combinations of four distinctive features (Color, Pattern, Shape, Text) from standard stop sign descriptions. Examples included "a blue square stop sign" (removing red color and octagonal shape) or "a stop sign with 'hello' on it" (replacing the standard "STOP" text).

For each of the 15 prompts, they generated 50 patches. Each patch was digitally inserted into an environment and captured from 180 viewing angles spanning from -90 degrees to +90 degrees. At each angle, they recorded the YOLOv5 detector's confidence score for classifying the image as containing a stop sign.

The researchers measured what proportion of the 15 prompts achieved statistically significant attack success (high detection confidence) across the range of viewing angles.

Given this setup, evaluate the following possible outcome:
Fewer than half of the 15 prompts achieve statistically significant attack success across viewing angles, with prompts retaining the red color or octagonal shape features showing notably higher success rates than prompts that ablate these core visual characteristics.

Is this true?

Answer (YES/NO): NO